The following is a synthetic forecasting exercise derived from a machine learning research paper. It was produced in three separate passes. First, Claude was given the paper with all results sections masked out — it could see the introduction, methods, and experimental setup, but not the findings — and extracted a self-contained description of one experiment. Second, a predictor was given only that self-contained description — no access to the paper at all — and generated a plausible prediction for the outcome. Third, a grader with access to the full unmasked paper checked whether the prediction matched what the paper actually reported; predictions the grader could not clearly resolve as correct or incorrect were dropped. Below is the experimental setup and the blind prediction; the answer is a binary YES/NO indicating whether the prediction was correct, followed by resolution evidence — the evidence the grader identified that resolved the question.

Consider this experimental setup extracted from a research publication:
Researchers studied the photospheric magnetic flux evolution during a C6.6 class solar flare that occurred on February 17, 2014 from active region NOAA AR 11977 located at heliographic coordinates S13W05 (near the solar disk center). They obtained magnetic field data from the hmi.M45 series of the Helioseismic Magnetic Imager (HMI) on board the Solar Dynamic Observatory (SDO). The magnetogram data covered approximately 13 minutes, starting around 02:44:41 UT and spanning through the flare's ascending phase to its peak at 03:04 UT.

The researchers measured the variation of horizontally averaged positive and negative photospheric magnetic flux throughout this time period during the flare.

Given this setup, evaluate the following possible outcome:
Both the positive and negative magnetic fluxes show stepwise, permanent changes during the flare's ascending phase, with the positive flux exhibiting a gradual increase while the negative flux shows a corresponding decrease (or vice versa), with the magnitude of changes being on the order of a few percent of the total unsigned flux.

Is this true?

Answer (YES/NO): NO